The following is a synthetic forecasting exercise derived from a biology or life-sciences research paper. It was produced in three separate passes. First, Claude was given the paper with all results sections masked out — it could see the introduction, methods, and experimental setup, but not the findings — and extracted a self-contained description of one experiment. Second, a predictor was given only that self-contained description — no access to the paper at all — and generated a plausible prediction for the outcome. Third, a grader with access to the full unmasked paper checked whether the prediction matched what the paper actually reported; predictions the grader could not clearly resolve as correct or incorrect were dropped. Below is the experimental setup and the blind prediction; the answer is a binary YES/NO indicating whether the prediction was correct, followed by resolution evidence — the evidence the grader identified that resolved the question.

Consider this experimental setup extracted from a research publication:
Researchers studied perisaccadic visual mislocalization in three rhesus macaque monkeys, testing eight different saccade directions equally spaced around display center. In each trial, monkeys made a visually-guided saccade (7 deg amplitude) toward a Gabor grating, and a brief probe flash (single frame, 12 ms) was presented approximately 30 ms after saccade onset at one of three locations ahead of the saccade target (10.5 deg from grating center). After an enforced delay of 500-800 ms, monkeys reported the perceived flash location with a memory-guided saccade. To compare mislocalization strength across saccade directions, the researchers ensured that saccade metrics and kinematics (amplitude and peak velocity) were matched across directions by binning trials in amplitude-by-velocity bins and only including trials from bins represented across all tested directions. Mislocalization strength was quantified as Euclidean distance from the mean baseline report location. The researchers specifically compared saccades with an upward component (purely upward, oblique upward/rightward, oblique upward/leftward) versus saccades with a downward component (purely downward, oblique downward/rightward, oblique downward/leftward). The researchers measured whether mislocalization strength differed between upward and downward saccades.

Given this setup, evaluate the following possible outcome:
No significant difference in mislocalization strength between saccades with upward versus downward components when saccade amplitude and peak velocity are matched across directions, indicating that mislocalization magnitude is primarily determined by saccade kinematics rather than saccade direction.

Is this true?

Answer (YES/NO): NO